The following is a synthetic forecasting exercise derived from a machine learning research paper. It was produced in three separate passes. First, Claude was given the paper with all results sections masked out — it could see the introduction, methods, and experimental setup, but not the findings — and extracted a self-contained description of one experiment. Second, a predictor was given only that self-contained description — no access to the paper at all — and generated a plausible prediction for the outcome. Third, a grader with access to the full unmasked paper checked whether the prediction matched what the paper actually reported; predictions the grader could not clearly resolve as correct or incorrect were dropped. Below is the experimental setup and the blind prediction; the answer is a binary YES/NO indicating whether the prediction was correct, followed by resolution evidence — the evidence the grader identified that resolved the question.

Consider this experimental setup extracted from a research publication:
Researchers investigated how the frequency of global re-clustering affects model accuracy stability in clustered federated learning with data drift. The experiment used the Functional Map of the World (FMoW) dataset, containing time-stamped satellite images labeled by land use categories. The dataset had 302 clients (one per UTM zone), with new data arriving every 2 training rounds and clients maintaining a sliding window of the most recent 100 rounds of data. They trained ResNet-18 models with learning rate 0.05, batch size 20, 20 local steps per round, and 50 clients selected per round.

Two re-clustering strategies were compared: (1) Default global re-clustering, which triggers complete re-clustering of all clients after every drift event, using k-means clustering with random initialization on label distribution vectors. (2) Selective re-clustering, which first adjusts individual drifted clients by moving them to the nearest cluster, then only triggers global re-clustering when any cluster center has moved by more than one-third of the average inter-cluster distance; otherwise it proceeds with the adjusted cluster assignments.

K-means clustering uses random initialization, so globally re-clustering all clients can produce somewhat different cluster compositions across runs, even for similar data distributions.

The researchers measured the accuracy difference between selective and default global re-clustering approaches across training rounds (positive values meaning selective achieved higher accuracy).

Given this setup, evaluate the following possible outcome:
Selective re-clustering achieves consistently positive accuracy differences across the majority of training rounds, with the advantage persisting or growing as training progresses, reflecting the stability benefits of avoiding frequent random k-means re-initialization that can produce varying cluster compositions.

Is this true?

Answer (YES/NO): NO